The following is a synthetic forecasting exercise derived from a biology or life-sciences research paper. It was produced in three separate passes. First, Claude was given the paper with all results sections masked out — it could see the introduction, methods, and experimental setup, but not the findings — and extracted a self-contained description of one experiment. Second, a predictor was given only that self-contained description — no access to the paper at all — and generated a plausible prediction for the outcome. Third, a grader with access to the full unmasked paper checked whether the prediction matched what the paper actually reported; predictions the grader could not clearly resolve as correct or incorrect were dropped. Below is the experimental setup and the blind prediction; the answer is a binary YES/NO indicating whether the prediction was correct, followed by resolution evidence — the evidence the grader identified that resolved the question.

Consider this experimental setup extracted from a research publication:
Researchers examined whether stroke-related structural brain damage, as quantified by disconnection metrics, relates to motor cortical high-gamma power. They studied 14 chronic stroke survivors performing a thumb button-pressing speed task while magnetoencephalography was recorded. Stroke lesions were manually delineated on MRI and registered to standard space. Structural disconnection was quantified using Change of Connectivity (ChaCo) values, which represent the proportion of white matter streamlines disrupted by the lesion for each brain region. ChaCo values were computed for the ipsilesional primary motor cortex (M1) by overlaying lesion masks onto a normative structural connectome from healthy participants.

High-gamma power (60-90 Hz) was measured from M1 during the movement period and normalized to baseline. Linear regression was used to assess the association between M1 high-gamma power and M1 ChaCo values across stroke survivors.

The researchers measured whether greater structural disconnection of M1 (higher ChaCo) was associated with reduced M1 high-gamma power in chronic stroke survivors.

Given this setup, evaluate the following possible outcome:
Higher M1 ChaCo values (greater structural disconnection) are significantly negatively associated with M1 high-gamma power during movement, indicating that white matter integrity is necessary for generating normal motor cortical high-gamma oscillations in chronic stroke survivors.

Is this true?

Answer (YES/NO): NO